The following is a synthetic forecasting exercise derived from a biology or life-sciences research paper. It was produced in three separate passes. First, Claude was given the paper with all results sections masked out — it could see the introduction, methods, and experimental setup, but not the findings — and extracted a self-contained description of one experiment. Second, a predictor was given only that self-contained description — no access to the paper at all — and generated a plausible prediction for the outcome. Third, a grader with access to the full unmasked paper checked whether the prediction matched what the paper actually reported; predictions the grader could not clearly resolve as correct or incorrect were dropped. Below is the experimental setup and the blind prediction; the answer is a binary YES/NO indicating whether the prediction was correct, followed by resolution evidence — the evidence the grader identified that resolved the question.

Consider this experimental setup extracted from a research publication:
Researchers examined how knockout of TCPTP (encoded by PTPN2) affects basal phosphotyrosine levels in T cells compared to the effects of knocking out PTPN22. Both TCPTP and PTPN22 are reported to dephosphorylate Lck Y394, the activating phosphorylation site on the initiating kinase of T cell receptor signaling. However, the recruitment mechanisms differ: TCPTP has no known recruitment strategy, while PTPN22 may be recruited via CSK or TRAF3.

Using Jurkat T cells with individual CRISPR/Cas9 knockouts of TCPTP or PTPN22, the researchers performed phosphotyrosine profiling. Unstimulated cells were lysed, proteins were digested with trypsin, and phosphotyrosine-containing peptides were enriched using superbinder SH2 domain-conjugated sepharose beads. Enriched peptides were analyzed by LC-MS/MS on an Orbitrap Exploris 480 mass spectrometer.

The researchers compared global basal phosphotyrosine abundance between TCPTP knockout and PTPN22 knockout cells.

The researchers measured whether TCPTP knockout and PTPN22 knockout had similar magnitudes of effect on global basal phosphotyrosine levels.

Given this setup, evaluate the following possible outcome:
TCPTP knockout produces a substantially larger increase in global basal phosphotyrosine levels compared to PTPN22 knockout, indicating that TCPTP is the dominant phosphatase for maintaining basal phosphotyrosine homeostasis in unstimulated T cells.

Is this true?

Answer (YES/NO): NO